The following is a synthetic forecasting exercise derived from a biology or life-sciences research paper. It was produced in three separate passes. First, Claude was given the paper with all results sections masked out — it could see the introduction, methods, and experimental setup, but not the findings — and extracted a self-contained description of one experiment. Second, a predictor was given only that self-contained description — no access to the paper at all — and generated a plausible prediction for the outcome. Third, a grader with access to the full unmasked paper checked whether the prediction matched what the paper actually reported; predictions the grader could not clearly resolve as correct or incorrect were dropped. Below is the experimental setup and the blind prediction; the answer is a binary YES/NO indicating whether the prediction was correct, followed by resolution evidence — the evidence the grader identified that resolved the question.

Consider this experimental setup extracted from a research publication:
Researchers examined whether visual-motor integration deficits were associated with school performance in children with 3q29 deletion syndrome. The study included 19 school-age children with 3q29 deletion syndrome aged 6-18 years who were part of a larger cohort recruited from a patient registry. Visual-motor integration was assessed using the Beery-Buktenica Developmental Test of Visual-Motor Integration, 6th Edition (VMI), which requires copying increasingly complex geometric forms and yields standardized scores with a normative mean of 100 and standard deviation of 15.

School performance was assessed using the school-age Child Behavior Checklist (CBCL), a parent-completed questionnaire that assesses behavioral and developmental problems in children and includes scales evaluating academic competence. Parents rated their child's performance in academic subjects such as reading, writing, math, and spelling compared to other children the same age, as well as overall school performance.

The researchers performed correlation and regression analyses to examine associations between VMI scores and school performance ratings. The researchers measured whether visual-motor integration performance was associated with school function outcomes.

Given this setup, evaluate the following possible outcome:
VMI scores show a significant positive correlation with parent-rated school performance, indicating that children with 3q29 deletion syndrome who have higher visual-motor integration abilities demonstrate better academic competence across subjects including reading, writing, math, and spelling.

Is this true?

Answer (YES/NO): NO